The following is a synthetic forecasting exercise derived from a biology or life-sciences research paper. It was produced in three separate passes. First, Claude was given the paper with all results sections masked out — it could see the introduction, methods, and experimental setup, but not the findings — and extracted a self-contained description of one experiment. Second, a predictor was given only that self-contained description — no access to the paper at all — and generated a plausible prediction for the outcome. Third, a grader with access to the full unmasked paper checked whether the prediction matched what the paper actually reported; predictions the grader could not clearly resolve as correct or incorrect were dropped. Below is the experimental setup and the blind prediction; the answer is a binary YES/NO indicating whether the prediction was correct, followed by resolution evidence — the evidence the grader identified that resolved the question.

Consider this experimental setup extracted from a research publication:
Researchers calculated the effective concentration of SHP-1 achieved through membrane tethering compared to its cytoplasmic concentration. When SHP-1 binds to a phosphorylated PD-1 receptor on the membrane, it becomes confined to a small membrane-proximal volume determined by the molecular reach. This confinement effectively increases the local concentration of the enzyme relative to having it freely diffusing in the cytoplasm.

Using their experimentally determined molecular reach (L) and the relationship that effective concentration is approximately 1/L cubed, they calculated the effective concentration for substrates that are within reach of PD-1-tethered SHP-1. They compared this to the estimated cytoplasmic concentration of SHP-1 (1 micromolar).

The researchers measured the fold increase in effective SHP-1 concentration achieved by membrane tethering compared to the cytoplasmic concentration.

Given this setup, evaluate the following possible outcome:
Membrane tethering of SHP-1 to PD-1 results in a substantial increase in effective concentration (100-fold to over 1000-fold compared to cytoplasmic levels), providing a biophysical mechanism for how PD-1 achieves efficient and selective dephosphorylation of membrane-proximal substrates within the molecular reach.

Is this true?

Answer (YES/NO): YES